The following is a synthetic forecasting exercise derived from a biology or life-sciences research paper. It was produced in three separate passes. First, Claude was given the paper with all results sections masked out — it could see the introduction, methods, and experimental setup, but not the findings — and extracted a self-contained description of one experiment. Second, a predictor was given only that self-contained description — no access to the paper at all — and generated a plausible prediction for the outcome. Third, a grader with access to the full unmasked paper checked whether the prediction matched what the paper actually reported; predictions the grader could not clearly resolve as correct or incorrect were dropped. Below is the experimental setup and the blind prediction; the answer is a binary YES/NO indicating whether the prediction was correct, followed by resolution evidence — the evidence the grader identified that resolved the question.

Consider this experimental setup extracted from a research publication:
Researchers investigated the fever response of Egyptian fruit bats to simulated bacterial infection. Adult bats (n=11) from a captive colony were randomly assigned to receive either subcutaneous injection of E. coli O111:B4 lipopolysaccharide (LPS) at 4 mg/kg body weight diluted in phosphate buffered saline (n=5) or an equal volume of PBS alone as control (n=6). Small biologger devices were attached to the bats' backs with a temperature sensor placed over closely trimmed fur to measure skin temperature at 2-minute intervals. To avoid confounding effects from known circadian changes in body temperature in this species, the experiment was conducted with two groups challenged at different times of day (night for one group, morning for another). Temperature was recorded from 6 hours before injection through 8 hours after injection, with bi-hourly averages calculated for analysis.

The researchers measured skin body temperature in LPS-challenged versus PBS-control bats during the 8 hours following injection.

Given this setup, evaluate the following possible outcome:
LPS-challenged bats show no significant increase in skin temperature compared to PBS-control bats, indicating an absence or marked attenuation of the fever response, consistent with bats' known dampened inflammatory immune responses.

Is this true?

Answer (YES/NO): NO